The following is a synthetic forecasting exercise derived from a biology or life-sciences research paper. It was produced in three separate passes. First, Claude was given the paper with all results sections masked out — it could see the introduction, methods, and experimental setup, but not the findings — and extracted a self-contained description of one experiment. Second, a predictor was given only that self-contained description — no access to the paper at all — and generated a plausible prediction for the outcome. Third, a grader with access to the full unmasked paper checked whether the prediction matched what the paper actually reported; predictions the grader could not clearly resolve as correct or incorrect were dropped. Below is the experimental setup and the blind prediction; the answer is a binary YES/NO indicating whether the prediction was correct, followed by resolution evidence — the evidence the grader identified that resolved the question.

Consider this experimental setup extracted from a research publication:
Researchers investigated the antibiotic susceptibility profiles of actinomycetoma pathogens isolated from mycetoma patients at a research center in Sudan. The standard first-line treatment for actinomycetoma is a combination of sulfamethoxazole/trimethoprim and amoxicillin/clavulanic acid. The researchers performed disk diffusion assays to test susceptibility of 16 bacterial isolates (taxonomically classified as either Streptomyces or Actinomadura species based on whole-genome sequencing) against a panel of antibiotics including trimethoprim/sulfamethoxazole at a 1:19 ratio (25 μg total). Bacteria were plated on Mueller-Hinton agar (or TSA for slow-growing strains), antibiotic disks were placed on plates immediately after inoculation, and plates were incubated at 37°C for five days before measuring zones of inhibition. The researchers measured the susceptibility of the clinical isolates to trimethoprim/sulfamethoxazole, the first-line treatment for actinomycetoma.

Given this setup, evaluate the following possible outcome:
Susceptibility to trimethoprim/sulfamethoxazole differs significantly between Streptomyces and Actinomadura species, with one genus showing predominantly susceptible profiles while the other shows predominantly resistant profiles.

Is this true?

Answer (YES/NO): NO